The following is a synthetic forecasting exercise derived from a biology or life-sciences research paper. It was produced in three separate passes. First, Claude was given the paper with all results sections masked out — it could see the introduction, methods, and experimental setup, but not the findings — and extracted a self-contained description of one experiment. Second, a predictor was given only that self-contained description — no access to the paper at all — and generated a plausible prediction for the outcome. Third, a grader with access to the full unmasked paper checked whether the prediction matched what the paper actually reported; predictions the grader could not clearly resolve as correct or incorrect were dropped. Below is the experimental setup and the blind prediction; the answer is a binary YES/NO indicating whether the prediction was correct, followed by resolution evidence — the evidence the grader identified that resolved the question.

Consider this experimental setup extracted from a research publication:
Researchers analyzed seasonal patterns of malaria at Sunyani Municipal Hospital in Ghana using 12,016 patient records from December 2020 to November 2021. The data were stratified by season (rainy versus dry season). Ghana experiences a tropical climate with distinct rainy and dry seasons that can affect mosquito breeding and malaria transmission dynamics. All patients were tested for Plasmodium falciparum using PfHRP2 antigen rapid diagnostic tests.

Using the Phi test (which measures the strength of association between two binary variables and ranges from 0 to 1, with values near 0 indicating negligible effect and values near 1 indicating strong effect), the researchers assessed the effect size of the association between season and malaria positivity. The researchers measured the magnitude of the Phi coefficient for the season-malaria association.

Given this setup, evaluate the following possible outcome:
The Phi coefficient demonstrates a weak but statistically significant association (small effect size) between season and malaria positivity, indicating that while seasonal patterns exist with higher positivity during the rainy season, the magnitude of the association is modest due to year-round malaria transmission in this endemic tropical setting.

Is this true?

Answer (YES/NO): NO